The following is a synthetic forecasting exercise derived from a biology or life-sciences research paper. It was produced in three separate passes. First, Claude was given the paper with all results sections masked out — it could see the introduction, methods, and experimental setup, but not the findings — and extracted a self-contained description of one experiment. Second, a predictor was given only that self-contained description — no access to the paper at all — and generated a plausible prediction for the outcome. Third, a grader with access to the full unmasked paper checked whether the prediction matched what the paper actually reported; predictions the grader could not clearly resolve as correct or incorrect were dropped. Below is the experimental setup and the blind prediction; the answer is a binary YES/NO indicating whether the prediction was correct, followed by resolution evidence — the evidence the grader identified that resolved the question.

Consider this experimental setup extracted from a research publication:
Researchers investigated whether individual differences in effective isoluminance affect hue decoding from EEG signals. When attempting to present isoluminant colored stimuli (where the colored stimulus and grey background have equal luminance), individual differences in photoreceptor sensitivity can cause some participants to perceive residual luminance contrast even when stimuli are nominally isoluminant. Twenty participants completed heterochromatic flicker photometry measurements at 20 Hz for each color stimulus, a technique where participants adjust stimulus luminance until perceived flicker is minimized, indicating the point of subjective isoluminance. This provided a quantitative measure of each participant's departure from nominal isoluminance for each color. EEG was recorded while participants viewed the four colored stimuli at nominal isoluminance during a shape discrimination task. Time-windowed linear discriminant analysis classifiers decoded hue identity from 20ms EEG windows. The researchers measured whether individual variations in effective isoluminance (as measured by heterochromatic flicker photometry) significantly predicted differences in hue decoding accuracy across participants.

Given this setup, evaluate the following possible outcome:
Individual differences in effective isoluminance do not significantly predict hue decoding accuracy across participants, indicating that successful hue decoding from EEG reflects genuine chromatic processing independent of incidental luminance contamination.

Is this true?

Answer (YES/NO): YES